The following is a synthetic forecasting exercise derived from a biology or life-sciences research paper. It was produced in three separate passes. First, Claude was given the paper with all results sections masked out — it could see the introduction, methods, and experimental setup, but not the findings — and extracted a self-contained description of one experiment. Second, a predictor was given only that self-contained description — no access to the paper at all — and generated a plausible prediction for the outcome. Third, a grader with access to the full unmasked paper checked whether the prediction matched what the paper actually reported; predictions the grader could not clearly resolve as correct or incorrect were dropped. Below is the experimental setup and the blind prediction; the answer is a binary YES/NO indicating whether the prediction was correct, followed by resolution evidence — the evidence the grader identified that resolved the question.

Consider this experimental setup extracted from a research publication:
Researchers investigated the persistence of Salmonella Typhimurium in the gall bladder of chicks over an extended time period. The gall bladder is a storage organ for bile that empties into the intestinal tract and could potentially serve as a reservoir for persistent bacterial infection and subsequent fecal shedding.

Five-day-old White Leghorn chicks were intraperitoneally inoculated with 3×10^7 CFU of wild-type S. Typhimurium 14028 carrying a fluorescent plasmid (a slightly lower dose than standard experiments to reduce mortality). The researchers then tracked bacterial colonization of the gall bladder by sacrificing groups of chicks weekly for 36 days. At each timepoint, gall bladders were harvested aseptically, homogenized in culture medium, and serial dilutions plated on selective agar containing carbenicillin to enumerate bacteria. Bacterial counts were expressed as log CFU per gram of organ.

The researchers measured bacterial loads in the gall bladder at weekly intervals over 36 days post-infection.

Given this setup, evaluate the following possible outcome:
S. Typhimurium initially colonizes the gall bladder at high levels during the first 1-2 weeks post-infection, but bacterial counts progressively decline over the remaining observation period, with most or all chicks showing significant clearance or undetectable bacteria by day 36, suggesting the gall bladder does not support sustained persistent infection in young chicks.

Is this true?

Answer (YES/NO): NO